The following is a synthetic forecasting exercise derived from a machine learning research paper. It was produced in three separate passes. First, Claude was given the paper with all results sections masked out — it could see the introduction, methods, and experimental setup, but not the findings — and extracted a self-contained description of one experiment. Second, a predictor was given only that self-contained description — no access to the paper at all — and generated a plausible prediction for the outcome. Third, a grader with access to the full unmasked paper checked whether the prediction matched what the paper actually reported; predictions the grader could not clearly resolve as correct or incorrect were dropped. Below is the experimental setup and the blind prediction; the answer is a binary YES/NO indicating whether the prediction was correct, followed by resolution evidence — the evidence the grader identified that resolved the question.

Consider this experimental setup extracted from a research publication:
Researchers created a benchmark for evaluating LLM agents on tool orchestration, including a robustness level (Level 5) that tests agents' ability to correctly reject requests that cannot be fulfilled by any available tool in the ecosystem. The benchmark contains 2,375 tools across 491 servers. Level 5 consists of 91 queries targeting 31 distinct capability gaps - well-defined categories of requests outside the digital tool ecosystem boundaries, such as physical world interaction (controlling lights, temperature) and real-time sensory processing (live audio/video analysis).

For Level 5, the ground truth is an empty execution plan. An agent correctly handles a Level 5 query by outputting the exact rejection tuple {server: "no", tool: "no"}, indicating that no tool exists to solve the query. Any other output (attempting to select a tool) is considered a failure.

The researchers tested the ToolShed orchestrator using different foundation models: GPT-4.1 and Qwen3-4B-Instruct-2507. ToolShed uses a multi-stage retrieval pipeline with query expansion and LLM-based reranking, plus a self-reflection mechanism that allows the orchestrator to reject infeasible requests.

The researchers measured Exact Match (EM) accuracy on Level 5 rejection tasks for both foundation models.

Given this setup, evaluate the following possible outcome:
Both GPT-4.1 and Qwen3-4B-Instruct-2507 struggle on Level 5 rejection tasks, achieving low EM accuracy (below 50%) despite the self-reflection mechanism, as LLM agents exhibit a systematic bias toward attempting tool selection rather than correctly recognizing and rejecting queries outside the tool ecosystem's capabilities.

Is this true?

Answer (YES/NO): NO